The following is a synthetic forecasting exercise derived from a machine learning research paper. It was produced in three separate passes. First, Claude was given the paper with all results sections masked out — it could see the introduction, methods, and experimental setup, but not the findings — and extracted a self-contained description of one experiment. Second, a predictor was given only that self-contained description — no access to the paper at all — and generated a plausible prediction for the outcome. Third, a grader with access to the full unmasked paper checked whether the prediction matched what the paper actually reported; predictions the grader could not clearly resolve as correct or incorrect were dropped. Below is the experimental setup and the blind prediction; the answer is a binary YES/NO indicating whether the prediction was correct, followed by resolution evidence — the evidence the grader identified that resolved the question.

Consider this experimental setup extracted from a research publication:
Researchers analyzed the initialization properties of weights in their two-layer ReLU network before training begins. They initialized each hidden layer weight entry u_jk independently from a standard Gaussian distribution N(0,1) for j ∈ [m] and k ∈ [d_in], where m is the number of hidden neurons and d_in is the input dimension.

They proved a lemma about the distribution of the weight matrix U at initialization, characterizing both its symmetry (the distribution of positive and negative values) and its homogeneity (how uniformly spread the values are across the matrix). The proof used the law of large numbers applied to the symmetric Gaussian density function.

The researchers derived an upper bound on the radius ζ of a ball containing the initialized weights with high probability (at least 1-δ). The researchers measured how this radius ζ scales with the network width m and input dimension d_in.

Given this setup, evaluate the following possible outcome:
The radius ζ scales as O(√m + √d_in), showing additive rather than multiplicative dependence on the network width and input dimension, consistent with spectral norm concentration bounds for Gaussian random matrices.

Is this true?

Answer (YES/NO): NO